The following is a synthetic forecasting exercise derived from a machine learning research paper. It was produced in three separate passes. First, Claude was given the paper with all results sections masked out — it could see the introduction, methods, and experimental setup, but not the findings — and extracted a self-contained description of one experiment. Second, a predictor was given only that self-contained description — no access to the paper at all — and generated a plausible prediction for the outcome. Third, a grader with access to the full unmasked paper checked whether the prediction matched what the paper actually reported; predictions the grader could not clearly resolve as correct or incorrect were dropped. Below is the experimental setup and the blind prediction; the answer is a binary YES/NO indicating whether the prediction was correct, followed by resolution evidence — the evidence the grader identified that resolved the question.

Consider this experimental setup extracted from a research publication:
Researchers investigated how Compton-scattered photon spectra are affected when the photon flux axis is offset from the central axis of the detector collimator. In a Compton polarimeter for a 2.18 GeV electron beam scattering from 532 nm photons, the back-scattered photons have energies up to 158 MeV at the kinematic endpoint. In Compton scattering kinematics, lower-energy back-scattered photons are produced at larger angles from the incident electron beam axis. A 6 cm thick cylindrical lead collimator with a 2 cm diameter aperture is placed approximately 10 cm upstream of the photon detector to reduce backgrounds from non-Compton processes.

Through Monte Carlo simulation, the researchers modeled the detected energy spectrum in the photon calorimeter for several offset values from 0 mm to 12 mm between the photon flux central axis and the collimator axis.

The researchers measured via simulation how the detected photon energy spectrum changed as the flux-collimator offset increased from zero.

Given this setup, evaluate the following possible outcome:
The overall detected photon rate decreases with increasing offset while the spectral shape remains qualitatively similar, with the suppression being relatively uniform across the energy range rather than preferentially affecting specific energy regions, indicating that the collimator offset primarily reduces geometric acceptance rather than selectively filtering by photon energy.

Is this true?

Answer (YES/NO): NO